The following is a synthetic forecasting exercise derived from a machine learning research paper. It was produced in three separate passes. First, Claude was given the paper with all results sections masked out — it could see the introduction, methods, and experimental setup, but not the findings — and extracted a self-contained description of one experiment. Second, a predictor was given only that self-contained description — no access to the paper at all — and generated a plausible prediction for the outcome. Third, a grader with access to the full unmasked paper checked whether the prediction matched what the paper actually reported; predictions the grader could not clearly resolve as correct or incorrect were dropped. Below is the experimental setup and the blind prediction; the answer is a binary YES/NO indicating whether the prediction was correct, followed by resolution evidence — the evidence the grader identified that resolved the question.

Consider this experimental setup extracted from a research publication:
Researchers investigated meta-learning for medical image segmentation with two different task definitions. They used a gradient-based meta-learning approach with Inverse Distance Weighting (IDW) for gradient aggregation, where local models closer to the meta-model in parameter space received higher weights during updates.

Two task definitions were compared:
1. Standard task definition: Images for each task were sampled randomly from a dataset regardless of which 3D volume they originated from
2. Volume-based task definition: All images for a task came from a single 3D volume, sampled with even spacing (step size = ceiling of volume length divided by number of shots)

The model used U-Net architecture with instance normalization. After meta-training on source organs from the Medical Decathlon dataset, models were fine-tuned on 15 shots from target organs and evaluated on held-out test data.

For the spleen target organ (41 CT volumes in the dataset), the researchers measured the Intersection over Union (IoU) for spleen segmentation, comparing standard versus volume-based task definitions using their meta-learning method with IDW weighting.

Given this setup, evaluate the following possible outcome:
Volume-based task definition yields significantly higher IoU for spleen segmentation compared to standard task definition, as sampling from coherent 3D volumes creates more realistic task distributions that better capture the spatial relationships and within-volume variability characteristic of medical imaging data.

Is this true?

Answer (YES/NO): NO